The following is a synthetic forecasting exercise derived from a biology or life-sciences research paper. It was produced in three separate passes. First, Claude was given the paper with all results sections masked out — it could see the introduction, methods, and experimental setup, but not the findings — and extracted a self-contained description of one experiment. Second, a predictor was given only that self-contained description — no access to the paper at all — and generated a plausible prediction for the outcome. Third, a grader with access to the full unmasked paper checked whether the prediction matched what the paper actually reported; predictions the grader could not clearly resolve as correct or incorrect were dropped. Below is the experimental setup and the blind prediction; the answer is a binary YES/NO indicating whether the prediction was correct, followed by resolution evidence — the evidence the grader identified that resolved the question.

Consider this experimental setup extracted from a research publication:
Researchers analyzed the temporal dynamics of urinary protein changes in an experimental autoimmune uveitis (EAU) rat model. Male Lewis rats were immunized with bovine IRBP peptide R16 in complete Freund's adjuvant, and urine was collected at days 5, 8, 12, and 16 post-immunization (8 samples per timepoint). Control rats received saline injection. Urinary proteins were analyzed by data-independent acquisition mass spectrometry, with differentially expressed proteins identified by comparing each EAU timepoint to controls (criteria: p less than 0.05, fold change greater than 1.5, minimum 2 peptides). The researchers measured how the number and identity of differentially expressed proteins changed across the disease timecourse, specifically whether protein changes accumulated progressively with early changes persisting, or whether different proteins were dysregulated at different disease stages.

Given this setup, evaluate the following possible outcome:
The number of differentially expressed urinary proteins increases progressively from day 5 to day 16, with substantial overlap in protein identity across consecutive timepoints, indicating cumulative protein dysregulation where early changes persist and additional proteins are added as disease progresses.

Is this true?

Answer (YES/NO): NO